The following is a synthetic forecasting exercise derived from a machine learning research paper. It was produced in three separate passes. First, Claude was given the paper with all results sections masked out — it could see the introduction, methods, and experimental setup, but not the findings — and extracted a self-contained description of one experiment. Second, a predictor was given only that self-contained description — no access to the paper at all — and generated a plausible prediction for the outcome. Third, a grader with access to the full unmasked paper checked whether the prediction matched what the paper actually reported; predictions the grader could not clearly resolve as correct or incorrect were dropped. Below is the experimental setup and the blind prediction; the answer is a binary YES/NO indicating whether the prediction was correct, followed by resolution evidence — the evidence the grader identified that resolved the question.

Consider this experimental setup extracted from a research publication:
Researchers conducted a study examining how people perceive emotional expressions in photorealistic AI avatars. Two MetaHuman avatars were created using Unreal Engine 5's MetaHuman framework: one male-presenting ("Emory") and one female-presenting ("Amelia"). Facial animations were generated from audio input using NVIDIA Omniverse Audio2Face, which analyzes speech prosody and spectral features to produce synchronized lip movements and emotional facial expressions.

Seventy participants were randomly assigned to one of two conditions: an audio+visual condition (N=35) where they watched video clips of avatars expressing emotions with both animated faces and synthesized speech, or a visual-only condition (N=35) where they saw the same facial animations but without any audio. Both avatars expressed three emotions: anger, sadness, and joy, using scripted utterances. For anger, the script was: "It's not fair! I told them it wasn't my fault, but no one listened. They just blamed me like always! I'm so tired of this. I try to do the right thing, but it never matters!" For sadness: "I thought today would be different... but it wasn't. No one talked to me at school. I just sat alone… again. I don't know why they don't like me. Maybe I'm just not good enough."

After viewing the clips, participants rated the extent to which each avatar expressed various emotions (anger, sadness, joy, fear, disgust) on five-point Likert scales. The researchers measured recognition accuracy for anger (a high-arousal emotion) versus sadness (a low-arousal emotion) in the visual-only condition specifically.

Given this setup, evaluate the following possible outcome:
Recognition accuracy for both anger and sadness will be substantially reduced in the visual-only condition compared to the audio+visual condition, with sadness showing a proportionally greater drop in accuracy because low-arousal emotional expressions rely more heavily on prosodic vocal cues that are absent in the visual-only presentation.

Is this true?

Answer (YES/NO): NO